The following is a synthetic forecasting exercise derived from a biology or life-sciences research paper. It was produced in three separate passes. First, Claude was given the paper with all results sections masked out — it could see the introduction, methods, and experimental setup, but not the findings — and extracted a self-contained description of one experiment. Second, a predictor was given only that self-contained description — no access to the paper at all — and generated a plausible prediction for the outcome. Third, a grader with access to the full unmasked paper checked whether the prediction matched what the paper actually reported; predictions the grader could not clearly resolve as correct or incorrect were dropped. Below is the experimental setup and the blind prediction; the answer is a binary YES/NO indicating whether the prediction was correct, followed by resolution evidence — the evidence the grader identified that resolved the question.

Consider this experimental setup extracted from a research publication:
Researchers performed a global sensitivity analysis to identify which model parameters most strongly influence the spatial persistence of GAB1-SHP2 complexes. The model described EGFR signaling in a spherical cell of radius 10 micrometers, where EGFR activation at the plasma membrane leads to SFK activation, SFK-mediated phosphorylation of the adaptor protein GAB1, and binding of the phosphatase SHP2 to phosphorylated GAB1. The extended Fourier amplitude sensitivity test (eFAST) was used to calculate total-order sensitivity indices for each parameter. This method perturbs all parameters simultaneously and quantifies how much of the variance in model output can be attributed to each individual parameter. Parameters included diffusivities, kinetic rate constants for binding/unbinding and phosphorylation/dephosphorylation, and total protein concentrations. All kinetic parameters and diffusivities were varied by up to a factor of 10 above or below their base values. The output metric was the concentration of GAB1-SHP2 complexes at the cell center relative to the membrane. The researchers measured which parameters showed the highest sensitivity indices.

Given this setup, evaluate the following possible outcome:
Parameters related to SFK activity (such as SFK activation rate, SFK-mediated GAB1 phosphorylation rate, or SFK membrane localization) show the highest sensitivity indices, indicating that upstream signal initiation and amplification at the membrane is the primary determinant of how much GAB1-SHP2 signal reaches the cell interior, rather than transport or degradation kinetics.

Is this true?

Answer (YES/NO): NO